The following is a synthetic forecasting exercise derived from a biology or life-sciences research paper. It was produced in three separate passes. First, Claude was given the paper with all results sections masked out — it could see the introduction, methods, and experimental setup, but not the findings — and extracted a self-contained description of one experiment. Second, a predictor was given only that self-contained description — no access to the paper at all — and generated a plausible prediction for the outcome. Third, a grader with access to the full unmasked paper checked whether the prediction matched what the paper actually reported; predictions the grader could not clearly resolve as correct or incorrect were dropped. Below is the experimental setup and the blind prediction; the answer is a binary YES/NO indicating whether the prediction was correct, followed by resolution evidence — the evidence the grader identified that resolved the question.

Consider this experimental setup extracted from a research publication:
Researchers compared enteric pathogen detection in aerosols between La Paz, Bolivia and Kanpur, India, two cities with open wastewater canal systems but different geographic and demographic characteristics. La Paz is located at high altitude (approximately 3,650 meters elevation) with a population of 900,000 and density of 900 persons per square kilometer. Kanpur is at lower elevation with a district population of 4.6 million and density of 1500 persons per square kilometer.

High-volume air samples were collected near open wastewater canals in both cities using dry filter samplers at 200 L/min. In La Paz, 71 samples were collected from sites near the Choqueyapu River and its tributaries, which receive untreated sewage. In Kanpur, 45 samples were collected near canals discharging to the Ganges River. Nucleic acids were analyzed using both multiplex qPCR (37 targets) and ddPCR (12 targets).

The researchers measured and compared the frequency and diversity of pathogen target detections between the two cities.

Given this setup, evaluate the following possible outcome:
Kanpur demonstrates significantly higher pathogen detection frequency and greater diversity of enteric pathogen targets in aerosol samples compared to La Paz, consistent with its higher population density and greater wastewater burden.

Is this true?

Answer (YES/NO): NO